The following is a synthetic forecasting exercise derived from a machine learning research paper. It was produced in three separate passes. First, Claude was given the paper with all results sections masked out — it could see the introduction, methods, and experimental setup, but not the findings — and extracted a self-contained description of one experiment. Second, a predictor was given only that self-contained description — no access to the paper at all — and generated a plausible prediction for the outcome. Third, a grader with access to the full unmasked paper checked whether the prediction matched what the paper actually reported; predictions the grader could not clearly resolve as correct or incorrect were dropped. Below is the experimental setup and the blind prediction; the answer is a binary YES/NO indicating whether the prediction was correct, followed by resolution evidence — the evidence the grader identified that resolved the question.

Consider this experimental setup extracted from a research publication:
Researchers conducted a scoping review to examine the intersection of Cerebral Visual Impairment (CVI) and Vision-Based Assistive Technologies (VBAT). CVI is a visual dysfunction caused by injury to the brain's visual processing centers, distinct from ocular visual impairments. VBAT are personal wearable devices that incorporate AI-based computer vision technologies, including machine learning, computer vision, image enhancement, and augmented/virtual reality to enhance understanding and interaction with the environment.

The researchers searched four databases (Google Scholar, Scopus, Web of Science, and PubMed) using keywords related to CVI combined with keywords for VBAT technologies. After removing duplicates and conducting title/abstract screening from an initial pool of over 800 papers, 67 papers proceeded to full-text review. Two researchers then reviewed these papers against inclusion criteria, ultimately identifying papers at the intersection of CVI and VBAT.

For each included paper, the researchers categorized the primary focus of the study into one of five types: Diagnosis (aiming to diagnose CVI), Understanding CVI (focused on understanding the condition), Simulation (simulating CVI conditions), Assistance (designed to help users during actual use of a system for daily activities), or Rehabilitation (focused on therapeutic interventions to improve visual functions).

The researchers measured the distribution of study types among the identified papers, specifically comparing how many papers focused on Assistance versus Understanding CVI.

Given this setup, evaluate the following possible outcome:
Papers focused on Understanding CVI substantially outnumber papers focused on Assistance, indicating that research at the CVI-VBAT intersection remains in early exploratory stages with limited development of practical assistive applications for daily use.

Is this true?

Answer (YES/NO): YES